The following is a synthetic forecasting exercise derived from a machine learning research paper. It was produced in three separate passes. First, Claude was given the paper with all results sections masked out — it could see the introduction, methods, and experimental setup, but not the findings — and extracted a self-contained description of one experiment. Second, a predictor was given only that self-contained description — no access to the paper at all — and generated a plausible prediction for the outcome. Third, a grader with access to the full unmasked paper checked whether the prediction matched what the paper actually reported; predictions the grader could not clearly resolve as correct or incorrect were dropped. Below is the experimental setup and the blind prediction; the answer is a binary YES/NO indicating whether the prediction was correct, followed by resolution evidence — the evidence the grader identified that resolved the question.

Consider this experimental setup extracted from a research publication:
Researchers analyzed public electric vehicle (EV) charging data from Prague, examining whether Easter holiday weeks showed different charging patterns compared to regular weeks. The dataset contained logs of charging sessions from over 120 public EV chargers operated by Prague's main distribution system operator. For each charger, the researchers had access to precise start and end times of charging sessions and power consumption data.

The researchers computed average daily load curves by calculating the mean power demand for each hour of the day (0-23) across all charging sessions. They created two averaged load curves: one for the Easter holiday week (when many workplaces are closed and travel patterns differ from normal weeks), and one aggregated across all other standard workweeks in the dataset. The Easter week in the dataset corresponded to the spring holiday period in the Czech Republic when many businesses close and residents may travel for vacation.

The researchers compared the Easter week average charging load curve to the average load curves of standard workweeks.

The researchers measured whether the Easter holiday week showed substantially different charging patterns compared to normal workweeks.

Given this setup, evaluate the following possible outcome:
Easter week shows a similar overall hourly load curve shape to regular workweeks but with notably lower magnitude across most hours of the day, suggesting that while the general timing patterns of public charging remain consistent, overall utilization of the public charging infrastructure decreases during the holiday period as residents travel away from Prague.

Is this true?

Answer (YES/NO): NO